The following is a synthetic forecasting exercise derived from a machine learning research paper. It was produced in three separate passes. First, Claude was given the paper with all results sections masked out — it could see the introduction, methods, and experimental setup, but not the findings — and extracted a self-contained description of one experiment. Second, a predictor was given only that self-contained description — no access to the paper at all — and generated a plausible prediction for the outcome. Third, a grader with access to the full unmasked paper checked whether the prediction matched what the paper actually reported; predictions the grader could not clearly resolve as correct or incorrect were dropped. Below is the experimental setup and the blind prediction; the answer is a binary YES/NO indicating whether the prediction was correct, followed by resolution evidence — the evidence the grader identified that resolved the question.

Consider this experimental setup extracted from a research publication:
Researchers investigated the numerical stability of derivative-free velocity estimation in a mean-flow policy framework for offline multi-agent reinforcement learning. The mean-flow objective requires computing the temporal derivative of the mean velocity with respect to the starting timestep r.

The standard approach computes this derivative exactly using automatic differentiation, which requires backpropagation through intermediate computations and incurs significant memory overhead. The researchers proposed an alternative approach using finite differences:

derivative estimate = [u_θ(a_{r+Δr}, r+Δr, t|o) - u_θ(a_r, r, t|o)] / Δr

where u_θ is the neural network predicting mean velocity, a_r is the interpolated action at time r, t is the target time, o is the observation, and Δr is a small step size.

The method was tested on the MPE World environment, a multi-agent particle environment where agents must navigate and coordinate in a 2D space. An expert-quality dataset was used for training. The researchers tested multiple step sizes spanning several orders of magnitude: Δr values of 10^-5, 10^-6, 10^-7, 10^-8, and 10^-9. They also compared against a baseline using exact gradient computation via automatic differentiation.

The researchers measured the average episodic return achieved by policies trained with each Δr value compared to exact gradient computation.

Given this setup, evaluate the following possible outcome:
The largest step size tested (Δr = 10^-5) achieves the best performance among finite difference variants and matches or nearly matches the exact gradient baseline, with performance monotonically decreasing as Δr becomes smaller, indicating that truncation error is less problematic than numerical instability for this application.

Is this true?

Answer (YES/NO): NO